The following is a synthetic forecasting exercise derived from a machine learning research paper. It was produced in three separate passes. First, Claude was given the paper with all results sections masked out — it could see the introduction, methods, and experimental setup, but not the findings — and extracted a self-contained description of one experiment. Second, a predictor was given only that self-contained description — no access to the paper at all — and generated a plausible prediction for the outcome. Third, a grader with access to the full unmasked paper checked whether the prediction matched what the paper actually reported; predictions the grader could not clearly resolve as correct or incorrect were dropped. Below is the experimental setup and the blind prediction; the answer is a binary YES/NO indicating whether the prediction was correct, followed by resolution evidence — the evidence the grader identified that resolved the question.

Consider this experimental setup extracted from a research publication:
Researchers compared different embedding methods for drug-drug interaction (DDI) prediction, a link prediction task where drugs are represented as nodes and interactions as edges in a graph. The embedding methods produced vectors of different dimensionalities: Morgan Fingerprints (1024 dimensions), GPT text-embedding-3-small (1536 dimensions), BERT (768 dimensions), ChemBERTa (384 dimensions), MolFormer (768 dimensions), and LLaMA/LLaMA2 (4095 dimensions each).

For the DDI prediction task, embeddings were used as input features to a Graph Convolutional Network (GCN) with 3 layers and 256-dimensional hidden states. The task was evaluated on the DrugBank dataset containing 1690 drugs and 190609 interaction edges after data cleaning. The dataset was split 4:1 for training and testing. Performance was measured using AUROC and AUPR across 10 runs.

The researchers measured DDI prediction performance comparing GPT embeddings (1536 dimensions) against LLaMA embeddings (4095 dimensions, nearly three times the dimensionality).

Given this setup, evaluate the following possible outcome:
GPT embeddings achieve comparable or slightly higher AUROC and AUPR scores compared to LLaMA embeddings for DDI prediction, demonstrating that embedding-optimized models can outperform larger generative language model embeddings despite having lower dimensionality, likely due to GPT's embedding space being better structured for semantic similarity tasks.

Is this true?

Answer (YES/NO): NO